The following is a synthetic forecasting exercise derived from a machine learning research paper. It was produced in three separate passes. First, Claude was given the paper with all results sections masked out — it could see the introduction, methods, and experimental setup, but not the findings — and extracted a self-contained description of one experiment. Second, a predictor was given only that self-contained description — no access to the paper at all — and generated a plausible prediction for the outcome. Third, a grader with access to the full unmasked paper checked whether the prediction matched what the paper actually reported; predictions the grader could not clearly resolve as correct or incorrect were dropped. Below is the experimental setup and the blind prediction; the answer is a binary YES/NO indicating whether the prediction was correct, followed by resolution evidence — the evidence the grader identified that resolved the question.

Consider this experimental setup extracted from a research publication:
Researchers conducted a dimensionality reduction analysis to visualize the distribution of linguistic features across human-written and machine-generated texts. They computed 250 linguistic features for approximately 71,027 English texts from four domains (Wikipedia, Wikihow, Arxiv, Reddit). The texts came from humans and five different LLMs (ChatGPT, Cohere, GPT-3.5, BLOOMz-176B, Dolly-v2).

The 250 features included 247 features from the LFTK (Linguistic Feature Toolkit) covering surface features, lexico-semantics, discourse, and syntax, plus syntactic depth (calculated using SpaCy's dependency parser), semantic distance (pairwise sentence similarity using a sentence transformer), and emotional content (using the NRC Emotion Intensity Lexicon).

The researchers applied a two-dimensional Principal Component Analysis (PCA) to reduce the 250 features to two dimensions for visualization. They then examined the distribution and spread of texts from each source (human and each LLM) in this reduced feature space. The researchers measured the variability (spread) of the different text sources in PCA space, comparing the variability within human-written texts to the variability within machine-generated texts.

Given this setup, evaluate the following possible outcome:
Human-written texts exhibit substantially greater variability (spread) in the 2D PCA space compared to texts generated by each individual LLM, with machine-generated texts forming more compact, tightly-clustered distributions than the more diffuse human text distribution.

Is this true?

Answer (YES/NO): YES